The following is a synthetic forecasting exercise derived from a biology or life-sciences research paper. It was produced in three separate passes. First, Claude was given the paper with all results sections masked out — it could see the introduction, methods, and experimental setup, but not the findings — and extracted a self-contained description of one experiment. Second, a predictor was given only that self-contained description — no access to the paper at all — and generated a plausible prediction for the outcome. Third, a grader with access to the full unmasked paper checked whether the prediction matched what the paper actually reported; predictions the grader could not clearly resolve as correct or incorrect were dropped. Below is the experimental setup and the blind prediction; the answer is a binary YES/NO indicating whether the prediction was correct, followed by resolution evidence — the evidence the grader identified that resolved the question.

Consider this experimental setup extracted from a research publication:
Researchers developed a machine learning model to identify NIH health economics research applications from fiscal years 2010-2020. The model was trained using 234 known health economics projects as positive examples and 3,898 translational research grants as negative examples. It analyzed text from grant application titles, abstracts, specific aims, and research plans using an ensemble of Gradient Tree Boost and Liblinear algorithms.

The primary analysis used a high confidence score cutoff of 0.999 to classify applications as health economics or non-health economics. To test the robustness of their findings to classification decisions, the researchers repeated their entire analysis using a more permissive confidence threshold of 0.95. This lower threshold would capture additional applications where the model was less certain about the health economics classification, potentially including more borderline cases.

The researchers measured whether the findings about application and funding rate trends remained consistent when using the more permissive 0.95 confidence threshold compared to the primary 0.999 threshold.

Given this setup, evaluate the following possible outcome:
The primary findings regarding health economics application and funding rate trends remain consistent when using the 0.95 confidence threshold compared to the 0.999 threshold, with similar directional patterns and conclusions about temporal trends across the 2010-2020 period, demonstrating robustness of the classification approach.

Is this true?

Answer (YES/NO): YES